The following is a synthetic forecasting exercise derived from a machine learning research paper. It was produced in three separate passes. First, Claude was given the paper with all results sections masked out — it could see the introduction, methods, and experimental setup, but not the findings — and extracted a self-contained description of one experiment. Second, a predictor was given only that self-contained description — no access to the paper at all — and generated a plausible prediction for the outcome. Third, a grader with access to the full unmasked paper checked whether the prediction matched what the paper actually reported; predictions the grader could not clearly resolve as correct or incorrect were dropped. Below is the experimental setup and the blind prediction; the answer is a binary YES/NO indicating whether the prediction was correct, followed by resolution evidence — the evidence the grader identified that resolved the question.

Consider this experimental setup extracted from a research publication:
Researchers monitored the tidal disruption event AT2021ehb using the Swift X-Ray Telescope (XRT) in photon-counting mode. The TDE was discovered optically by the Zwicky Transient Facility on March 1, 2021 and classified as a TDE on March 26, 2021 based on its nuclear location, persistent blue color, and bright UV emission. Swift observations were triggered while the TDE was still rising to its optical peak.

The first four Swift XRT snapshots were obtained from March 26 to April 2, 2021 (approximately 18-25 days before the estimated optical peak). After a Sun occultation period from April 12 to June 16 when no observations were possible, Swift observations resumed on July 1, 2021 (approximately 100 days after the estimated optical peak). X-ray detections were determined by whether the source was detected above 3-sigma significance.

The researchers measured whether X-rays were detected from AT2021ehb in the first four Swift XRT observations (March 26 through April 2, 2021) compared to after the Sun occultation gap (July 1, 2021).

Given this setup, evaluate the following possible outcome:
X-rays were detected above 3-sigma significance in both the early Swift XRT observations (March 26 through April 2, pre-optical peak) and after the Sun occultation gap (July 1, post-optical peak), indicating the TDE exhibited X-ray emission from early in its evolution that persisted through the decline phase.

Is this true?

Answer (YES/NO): NO